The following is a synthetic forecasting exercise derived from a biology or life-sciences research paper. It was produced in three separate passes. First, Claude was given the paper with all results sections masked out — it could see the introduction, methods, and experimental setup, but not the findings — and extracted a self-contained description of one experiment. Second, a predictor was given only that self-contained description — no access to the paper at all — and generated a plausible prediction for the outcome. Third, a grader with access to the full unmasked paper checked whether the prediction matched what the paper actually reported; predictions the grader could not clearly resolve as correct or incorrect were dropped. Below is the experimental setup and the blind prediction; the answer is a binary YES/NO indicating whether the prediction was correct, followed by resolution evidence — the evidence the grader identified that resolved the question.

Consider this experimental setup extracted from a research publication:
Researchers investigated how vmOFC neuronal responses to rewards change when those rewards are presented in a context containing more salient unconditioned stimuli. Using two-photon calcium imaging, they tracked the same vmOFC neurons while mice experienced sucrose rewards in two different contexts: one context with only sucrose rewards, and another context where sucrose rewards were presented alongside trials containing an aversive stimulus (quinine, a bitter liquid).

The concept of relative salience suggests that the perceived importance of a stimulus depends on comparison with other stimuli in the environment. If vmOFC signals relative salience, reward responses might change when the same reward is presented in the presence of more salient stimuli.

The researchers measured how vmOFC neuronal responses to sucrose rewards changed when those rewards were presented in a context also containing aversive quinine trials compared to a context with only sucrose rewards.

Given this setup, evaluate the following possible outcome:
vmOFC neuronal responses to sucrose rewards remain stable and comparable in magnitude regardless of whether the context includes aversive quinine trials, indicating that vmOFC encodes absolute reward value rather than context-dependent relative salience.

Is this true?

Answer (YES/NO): NO